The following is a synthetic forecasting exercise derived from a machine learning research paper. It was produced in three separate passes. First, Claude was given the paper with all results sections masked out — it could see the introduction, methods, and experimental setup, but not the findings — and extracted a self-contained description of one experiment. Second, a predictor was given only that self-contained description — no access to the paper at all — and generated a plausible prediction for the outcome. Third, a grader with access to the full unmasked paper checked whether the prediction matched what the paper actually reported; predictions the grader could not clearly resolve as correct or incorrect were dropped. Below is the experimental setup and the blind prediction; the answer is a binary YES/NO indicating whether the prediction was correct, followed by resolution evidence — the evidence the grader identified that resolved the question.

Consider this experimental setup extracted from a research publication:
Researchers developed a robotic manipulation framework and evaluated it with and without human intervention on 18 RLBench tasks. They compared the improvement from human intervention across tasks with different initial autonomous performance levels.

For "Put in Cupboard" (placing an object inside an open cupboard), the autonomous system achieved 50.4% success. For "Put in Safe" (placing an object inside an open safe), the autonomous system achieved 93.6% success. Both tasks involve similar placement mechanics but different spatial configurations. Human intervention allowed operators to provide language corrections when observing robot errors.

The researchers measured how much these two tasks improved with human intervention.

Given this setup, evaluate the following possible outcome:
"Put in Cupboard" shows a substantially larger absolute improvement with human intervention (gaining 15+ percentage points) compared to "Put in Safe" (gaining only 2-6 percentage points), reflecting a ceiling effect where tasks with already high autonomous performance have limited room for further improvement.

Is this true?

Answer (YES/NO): NO